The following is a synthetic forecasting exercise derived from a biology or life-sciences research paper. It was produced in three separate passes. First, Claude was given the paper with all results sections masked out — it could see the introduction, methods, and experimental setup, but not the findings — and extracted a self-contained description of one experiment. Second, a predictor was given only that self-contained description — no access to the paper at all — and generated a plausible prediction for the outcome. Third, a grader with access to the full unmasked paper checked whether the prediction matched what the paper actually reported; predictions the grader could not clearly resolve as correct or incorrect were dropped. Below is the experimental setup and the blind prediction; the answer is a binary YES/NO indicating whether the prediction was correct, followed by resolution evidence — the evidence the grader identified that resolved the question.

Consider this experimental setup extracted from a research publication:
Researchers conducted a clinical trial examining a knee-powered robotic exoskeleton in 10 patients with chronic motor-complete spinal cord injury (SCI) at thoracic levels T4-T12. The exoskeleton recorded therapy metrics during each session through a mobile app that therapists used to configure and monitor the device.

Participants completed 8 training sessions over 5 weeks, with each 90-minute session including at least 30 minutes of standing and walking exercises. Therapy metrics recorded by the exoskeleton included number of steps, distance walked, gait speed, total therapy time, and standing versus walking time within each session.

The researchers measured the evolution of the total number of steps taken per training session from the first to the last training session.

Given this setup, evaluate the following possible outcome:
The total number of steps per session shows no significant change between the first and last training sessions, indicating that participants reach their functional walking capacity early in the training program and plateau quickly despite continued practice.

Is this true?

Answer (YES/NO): NO